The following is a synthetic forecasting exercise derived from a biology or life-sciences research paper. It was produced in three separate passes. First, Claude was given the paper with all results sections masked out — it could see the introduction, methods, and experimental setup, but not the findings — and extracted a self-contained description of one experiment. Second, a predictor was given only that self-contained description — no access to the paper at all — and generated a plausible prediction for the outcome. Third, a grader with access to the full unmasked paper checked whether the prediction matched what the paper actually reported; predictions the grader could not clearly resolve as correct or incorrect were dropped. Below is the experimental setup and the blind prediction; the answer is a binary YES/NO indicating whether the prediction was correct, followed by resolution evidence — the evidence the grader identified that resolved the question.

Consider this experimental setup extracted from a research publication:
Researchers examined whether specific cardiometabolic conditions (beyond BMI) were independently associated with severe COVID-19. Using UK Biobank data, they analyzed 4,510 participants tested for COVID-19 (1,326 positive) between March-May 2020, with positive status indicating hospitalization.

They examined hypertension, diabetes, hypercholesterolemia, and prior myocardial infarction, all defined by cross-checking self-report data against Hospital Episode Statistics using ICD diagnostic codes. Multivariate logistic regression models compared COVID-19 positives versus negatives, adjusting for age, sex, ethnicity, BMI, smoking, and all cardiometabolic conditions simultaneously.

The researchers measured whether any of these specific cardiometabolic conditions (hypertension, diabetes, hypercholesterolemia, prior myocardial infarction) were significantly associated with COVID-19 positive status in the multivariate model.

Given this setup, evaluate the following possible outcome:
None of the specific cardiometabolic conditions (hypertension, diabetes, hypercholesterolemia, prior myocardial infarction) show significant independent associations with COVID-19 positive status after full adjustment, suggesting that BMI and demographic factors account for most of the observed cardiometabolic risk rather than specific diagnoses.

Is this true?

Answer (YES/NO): YES